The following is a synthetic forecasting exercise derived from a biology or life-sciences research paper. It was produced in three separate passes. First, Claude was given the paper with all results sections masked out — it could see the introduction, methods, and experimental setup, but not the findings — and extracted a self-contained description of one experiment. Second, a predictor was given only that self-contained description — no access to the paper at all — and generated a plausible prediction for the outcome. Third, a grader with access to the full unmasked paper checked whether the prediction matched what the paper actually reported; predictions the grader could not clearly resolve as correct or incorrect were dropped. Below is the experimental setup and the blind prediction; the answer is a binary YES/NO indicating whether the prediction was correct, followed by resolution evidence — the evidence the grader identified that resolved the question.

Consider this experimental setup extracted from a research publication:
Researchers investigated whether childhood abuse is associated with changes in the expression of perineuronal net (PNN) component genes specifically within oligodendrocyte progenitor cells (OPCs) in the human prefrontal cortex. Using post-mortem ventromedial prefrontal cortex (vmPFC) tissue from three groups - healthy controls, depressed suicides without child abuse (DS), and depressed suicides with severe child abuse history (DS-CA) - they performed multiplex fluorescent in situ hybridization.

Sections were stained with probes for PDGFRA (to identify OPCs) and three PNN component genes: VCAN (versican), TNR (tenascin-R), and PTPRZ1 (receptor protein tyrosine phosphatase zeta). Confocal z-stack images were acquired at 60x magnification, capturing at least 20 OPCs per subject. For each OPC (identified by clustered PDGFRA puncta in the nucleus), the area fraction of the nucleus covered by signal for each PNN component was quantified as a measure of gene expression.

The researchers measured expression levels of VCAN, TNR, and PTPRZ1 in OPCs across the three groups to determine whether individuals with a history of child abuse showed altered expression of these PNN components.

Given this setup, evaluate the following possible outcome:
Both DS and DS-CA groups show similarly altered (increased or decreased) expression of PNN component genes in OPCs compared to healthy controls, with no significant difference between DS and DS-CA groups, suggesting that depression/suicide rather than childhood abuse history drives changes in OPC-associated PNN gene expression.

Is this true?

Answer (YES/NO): NO